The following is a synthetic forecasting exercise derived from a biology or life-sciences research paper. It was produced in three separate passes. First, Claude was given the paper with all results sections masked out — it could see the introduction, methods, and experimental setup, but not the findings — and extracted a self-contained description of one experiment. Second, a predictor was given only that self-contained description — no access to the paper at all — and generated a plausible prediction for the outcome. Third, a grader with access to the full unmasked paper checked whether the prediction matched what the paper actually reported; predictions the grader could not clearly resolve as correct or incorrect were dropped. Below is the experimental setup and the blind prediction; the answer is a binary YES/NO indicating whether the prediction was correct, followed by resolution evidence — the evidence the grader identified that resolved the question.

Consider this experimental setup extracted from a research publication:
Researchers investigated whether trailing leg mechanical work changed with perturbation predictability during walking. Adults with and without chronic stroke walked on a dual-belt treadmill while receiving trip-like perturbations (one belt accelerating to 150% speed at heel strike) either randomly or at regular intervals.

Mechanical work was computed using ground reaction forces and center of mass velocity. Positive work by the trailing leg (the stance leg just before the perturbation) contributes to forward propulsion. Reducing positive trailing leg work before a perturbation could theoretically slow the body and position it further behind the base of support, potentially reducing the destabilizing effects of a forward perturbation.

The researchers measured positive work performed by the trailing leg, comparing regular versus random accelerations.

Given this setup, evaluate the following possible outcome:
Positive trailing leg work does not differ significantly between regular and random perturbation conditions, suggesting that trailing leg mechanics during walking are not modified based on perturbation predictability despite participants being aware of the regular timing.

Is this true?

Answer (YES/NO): NO